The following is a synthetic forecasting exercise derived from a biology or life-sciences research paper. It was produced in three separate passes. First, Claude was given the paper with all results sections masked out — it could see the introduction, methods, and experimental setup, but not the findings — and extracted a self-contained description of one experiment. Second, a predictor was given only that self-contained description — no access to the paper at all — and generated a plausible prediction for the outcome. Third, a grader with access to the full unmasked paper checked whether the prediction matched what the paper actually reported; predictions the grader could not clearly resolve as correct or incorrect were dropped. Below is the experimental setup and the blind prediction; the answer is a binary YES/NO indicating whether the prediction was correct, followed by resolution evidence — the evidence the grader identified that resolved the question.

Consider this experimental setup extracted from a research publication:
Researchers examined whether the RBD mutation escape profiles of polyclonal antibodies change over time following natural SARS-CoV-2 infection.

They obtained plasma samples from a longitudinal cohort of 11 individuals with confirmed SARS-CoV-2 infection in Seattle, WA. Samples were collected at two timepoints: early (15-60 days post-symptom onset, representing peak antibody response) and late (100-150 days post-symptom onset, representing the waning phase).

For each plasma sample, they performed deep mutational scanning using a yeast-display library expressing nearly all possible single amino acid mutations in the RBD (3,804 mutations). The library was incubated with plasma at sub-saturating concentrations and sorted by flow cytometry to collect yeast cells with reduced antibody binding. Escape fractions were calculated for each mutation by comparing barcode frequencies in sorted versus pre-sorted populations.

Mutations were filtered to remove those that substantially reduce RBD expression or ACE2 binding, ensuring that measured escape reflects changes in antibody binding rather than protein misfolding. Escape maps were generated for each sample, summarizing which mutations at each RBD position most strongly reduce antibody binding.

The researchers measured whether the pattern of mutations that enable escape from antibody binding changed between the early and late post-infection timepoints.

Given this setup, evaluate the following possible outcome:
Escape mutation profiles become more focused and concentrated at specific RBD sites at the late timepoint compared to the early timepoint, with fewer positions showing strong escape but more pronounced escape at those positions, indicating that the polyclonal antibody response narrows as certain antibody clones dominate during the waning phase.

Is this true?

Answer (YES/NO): NO